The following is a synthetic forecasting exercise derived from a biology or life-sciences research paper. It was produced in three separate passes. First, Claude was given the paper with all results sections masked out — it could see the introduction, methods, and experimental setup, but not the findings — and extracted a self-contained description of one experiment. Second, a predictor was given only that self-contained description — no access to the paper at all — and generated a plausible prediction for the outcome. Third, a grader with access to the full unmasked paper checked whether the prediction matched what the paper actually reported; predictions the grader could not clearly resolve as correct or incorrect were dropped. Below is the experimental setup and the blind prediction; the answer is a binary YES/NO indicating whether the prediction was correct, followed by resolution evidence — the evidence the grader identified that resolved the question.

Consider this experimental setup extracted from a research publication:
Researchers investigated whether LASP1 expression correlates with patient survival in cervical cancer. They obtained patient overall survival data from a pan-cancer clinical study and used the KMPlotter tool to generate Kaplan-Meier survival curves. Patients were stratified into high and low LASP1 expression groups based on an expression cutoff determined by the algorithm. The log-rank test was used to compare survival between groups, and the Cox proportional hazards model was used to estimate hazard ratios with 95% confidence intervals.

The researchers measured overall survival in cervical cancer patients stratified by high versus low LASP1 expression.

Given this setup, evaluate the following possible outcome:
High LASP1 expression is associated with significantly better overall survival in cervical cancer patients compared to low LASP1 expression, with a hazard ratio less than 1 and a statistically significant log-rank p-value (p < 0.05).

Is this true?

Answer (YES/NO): NO